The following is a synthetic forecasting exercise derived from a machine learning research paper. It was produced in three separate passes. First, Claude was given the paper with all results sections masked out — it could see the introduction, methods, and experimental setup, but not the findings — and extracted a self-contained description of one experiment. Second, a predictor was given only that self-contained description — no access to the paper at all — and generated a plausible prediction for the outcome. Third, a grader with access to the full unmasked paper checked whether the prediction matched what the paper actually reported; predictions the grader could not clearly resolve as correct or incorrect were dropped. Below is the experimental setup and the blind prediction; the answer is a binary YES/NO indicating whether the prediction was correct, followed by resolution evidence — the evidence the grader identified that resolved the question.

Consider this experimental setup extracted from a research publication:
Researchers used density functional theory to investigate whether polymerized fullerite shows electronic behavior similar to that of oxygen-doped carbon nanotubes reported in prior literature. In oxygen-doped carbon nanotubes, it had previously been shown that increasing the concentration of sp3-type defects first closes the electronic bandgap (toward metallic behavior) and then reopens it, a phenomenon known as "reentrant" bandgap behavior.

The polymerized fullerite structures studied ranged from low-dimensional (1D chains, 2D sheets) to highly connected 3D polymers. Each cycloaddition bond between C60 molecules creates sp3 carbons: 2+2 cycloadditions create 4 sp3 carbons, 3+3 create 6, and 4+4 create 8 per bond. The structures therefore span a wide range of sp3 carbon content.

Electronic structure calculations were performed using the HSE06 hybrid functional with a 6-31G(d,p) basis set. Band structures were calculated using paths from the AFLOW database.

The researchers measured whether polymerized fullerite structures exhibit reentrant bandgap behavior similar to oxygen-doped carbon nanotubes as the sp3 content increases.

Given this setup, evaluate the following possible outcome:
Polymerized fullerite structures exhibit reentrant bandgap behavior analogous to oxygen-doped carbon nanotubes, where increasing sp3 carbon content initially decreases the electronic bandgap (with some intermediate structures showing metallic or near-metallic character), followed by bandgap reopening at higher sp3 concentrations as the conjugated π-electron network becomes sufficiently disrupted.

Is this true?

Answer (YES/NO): YES